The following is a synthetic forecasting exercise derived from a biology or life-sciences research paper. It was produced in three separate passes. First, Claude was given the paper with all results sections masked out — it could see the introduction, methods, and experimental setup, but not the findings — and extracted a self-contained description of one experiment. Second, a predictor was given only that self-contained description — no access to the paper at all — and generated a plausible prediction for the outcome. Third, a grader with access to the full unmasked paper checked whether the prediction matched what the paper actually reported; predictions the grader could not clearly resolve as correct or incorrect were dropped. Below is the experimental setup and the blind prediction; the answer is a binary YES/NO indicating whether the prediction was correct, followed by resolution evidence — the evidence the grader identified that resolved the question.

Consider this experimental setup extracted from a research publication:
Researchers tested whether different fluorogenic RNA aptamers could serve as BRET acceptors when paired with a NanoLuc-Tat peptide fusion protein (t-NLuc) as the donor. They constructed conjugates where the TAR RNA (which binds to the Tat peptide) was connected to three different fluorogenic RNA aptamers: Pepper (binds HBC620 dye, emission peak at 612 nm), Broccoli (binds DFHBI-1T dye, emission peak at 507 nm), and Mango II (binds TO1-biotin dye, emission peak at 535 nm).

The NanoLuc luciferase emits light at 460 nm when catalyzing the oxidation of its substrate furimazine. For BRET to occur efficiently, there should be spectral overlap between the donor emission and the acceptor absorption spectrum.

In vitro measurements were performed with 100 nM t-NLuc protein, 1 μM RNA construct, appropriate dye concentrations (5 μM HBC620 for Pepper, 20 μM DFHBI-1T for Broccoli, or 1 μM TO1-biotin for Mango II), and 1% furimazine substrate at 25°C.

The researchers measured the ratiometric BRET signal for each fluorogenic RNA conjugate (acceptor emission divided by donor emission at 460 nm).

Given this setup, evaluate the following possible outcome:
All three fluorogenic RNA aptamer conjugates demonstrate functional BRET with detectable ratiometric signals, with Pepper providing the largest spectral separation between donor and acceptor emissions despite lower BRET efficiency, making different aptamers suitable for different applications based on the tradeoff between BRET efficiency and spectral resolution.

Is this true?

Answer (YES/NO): NO